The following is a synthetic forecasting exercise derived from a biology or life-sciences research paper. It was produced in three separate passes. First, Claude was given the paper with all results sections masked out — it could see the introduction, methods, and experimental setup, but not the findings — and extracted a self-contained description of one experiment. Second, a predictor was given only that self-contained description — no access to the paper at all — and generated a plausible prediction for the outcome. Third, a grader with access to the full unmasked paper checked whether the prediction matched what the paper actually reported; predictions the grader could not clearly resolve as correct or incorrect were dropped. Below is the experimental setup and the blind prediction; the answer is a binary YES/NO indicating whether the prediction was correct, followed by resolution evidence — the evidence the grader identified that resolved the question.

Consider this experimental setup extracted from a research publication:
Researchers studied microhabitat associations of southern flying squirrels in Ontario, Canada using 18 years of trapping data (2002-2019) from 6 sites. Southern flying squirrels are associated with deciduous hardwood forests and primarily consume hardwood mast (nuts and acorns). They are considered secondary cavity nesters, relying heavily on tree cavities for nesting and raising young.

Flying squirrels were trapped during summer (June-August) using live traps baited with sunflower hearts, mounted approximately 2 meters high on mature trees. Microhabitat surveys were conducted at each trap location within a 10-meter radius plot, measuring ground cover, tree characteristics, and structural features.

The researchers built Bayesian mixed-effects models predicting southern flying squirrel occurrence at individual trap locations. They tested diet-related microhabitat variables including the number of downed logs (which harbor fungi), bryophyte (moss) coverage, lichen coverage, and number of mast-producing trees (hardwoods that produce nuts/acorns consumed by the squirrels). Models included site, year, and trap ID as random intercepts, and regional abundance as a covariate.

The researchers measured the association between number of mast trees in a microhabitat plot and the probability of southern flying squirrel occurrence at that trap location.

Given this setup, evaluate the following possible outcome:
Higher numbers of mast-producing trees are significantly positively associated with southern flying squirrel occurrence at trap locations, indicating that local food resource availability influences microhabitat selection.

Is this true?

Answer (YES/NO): NO